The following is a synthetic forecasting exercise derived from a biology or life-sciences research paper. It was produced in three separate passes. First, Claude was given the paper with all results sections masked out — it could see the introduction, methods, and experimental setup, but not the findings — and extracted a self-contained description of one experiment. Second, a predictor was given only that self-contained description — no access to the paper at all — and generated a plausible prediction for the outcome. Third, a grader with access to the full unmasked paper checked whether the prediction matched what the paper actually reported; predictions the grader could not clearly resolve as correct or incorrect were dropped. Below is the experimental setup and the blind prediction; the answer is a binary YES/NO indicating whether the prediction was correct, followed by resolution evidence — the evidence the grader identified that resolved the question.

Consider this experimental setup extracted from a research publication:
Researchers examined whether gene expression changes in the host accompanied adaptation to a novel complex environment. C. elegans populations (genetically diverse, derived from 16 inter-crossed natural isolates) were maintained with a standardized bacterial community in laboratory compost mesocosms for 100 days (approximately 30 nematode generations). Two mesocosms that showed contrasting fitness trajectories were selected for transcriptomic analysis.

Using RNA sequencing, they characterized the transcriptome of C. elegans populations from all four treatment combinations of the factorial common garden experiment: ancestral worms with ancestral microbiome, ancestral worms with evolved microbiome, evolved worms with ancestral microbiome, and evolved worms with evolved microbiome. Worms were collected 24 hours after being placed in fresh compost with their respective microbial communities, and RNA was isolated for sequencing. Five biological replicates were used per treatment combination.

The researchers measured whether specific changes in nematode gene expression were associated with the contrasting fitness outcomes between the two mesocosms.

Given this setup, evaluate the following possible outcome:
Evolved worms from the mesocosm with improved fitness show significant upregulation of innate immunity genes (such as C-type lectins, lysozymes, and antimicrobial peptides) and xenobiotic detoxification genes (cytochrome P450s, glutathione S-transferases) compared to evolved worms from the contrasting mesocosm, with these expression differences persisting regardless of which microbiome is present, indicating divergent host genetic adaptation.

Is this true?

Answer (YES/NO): NO